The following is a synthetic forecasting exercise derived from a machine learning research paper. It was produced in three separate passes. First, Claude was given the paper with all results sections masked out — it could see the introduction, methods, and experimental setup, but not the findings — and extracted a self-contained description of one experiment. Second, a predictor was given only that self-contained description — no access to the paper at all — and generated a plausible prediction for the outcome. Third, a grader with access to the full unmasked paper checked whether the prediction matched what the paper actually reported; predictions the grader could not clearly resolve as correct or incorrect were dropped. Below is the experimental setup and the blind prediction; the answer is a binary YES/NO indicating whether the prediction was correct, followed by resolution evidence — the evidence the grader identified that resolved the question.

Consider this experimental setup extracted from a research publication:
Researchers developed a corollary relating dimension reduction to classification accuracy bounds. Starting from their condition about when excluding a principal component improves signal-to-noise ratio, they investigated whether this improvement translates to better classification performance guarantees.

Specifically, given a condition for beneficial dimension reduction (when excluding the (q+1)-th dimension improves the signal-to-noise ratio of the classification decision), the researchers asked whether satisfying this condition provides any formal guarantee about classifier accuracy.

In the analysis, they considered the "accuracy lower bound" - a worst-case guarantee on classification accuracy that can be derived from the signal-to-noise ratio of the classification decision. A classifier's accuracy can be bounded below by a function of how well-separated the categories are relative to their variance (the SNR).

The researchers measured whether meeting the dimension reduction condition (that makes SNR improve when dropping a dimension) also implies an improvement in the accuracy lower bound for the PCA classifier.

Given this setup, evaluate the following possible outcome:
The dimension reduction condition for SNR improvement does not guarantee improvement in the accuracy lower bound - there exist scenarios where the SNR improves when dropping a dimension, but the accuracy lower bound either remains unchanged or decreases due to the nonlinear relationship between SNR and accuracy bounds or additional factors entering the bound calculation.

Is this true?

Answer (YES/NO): NO